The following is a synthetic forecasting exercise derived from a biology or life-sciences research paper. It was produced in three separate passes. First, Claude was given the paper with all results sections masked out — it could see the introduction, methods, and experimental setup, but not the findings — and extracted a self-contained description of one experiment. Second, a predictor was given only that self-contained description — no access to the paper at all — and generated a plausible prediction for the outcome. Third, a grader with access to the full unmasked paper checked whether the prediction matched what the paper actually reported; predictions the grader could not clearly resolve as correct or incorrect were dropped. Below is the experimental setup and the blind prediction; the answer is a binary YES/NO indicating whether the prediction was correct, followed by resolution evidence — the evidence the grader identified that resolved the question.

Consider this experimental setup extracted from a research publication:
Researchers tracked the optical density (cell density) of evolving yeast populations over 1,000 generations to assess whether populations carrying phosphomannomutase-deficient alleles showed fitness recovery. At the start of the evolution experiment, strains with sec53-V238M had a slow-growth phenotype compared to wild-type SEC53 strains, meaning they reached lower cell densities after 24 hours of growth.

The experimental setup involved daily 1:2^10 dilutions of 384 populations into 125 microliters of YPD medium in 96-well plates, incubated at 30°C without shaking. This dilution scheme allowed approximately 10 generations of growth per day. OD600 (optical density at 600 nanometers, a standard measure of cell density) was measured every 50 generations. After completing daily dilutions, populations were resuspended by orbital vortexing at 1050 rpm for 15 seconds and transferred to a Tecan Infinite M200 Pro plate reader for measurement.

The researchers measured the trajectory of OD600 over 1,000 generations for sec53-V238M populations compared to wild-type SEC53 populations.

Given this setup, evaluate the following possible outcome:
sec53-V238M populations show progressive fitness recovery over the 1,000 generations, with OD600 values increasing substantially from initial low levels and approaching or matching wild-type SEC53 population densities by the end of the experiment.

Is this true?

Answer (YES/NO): YES